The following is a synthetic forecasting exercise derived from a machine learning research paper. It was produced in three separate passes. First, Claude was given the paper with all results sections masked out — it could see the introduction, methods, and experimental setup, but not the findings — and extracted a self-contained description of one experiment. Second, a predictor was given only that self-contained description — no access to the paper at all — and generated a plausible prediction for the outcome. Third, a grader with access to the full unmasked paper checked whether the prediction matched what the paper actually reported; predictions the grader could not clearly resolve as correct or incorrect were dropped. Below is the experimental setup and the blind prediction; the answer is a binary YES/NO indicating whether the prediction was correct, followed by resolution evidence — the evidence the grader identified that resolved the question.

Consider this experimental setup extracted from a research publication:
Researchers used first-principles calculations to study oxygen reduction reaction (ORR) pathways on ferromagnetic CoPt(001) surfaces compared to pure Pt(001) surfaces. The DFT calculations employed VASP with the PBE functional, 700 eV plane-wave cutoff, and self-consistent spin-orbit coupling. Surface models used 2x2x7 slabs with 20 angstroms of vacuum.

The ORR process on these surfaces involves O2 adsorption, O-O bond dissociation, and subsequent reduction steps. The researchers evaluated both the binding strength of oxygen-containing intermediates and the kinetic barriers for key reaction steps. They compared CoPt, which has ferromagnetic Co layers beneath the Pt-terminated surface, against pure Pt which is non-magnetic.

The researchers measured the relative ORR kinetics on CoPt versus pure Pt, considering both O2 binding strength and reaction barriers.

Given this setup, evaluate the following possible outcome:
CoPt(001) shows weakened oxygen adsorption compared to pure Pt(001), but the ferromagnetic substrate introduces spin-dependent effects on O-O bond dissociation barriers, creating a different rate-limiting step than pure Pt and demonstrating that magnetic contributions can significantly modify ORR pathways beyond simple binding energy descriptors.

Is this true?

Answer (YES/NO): NO